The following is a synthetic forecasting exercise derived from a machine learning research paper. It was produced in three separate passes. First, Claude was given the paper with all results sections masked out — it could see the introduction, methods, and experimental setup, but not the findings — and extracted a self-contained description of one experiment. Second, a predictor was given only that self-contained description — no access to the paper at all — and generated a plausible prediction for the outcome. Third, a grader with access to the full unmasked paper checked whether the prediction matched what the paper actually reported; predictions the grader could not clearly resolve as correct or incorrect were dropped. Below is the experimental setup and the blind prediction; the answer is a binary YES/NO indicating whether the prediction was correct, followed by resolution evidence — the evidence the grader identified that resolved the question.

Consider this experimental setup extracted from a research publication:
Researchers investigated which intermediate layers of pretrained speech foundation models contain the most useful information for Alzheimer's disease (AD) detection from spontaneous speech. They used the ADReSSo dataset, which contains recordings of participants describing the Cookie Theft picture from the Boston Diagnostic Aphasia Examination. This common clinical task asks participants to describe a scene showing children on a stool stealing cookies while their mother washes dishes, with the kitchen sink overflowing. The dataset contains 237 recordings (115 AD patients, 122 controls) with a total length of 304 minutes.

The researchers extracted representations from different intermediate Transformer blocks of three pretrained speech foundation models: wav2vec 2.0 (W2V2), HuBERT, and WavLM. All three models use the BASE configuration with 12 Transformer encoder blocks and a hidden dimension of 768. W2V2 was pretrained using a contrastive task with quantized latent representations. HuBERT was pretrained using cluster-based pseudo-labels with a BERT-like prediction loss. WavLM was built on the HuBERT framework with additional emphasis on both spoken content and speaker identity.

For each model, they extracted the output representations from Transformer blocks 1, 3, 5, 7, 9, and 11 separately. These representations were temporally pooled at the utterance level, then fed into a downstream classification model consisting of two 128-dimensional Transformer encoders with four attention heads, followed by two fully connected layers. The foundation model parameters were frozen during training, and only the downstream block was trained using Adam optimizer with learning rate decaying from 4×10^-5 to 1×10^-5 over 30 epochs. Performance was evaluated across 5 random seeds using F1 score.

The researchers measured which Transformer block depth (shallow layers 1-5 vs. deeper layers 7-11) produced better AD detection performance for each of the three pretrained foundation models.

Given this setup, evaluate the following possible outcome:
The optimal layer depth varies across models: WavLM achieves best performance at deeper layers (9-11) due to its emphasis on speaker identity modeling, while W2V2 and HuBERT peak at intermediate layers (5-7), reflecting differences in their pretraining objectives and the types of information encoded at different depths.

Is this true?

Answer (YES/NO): NO